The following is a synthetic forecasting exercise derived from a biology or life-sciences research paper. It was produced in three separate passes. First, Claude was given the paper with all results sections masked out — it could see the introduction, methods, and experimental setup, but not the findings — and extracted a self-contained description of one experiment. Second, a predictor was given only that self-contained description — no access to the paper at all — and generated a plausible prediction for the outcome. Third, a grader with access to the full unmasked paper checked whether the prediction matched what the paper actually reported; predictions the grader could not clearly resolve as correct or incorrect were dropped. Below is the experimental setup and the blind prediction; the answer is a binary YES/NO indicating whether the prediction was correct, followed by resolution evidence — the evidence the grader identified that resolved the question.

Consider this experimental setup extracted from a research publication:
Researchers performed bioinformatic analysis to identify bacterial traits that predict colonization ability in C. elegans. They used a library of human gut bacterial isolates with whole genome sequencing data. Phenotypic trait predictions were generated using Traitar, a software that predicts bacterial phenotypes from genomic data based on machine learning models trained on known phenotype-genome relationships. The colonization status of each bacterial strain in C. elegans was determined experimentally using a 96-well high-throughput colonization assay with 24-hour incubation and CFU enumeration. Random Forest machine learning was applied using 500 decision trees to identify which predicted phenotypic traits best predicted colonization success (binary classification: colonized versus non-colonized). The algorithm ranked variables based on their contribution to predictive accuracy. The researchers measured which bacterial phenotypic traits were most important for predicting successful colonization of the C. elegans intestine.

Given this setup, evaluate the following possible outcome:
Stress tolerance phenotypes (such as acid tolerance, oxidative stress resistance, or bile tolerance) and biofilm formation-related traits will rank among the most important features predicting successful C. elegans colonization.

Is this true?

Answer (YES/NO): NO